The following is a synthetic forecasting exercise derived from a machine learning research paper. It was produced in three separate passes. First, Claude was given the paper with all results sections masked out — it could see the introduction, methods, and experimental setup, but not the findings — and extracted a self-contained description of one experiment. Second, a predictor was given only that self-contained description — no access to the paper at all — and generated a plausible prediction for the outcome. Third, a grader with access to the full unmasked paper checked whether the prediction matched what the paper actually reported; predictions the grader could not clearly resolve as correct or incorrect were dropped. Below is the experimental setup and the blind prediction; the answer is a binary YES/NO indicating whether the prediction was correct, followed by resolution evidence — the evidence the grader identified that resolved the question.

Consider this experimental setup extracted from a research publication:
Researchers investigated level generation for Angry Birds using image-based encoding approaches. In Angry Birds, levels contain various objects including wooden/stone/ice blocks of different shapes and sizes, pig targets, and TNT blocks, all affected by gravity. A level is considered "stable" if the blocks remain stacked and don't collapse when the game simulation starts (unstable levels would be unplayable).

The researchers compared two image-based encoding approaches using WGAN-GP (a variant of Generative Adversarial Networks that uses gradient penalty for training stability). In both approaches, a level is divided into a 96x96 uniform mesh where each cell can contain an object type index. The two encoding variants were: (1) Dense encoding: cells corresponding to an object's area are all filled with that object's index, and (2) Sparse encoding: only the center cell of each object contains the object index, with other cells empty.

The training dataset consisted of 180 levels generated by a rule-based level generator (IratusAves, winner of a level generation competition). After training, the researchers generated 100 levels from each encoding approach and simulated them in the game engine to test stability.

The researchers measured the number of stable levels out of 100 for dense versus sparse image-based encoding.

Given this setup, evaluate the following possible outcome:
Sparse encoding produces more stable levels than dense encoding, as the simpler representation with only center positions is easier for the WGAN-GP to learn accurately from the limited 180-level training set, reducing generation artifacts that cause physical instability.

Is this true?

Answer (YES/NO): NO